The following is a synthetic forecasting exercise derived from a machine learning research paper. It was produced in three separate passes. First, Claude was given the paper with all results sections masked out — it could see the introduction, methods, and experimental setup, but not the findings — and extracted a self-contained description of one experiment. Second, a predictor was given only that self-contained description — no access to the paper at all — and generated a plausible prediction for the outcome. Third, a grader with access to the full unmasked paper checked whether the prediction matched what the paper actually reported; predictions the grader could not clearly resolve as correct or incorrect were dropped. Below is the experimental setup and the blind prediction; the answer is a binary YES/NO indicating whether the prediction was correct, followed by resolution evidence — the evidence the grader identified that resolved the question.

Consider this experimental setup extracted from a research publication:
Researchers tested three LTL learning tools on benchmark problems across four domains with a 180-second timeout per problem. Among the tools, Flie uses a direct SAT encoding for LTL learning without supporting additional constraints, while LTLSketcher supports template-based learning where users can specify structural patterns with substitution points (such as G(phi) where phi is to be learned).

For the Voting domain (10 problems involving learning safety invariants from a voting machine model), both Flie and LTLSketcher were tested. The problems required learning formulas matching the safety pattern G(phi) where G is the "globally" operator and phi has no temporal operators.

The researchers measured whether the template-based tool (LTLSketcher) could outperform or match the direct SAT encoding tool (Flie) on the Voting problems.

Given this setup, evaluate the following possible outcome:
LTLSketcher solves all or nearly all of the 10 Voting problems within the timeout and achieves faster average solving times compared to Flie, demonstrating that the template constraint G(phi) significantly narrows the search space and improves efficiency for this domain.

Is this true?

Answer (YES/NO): NO